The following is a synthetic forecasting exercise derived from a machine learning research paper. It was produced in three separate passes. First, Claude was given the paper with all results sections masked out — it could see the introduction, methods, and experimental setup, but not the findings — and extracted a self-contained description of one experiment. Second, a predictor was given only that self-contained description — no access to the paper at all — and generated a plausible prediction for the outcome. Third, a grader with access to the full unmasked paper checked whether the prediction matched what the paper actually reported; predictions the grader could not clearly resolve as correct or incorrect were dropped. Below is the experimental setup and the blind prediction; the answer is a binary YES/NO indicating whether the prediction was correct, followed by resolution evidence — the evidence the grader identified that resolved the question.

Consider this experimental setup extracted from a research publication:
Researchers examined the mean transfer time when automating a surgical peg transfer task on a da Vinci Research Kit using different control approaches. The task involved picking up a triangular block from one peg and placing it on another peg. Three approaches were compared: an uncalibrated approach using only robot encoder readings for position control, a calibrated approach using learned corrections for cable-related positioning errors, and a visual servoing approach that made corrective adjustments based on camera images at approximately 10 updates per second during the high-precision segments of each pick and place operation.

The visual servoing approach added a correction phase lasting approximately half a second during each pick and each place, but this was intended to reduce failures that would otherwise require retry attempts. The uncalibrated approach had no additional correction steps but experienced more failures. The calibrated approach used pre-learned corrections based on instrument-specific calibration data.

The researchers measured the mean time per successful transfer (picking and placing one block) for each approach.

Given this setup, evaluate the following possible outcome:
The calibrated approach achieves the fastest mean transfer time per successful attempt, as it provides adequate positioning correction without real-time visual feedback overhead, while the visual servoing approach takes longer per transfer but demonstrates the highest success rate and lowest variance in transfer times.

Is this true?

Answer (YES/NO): NO